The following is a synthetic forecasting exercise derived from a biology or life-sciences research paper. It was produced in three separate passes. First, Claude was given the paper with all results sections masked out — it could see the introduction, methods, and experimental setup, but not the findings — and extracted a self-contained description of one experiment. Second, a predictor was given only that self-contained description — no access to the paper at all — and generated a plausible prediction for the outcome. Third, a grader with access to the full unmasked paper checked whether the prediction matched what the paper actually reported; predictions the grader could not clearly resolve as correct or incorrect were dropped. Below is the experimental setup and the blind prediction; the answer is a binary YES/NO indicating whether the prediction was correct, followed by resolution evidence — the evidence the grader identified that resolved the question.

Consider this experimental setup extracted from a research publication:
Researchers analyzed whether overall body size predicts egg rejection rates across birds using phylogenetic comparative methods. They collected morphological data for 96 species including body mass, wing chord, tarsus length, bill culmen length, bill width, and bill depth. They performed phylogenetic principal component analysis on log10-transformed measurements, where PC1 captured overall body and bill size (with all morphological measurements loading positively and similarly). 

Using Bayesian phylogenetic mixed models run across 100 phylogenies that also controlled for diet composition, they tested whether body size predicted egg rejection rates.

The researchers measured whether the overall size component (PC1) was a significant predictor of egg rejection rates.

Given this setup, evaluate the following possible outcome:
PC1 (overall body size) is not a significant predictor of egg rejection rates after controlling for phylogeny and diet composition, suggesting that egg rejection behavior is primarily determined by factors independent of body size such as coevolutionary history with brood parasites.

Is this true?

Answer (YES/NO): NO